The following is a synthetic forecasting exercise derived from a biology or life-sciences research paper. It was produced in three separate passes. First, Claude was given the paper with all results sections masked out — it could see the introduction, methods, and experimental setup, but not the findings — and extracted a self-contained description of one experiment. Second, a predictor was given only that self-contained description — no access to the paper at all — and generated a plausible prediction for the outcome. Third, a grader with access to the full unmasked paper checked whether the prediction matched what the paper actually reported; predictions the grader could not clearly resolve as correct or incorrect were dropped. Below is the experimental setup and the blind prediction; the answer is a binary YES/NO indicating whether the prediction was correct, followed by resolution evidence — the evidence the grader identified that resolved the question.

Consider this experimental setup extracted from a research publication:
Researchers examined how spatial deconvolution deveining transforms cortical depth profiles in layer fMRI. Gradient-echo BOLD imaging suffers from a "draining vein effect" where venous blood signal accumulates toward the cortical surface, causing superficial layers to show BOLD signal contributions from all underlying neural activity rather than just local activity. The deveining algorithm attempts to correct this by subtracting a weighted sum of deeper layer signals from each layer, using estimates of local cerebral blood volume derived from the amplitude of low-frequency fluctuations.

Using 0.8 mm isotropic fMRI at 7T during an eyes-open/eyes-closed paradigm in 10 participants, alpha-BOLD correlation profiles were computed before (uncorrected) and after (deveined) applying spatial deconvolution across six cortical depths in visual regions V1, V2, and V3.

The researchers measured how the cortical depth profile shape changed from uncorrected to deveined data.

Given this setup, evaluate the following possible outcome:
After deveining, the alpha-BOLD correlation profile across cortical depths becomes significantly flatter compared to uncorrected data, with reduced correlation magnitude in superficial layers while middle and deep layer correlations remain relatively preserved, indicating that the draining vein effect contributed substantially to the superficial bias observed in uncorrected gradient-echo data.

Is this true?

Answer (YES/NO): NO